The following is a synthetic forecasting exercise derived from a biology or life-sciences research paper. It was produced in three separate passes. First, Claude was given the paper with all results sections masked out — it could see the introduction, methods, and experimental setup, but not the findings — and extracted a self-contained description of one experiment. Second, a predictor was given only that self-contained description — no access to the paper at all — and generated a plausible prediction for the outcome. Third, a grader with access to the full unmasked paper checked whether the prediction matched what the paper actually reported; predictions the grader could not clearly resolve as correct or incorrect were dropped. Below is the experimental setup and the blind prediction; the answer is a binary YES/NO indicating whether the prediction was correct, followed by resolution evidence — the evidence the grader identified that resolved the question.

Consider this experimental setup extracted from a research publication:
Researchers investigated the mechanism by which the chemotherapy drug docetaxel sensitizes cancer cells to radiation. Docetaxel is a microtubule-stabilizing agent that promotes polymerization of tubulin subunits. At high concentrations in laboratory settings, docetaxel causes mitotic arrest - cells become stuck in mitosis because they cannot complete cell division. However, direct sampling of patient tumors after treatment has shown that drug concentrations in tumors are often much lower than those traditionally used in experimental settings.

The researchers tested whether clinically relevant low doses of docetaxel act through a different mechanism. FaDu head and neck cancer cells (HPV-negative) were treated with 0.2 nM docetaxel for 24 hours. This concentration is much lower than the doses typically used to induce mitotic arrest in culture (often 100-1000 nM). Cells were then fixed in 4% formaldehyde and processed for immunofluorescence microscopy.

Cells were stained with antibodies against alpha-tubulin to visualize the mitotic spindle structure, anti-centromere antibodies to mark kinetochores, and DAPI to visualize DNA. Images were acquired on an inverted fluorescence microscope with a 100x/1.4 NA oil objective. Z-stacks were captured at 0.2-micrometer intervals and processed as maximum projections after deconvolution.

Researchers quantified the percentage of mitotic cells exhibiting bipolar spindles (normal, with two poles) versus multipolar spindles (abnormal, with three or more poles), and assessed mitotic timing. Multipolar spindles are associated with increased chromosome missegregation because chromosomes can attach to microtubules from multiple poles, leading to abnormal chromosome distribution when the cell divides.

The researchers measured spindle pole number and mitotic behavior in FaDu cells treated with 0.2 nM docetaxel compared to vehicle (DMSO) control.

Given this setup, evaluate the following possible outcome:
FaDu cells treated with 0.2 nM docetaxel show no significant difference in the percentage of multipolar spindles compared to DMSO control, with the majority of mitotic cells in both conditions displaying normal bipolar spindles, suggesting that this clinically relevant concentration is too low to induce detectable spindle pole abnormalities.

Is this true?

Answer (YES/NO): NO